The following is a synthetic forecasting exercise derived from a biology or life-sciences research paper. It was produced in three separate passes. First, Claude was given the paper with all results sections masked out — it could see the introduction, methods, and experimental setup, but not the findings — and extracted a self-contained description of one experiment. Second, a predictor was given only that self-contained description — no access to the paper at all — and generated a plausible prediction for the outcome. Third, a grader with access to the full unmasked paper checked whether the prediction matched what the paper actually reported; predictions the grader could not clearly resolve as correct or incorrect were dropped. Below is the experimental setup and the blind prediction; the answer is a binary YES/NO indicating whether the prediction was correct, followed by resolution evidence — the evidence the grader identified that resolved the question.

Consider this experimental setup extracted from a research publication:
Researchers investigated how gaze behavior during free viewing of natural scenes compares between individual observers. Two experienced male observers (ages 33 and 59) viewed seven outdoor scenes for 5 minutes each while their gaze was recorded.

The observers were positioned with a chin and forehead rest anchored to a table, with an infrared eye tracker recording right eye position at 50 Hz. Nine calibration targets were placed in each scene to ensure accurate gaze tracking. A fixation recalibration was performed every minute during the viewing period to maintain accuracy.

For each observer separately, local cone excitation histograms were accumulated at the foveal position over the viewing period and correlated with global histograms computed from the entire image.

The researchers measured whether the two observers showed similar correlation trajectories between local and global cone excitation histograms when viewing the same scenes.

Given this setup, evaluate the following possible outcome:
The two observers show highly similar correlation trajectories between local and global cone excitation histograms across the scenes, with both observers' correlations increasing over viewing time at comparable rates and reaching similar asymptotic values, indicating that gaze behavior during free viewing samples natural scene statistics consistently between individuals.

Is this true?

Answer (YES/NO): NO